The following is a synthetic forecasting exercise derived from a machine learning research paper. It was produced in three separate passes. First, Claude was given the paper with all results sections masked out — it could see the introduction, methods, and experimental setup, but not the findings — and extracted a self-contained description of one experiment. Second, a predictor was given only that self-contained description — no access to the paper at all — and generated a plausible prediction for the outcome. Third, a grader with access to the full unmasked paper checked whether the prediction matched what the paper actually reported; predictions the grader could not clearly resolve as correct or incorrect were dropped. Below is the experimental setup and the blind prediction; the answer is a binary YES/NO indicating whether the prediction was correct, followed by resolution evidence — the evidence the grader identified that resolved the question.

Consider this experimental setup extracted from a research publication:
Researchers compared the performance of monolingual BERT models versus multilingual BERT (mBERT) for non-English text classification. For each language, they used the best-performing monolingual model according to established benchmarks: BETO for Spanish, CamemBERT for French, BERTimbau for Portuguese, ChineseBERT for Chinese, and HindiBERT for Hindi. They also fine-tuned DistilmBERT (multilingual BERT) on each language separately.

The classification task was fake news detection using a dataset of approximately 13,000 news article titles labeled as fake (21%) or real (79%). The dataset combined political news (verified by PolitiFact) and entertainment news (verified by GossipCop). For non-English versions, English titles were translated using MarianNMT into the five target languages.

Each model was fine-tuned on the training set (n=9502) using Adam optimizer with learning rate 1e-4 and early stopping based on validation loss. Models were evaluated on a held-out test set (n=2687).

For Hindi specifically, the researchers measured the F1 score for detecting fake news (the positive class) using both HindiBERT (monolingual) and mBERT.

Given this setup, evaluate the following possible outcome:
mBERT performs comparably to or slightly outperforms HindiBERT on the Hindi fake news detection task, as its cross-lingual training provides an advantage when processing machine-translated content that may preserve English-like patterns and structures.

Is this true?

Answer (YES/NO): NO